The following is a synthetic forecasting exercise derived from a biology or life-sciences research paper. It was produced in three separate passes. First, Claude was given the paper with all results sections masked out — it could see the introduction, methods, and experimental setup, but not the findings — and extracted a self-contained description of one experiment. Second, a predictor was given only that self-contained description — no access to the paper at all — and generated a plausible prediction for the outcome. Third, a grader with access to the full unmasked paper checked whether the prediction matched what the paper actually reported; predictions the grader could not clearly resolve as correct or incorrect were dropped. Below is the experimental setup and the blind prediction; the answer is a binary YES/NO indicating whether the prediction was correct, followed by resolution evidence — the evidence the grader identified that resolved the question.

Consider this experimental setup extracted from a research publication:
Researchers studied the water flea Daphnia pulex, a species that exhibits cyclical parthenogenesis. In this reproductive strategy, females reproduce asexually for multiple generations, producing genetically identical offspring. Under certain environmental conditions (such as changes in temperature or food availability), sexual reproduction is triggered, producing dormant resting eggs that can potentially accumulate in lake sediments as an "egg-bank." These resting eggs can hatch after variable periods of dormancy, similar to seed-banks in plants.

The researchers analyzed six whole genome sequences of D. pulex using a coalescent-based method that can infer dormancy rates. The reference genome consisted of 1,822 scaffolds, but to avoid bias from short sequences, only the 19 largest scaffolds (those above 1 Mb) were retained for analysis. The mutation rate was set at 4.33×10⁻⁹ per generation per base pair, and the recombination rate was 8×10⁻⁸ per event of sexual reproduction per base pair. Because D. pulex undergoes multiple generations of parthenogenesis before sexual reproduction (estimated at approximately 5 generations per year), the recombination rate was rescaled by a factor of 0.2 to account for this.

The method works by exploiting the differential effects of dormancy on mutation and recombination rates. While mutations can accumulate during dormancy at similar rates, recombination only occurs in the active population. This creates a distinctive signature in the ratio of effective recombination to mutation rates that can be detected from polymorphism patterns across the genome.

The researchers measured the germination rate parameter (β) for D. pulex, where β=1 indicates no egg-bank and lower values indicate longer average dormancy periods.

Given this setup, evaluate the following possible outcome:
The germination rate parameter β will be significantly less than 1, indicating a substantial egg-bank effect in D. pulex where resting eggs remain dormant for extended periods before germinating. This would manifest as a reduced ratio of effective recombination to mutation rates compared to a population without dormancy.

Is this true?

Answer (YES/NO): YES